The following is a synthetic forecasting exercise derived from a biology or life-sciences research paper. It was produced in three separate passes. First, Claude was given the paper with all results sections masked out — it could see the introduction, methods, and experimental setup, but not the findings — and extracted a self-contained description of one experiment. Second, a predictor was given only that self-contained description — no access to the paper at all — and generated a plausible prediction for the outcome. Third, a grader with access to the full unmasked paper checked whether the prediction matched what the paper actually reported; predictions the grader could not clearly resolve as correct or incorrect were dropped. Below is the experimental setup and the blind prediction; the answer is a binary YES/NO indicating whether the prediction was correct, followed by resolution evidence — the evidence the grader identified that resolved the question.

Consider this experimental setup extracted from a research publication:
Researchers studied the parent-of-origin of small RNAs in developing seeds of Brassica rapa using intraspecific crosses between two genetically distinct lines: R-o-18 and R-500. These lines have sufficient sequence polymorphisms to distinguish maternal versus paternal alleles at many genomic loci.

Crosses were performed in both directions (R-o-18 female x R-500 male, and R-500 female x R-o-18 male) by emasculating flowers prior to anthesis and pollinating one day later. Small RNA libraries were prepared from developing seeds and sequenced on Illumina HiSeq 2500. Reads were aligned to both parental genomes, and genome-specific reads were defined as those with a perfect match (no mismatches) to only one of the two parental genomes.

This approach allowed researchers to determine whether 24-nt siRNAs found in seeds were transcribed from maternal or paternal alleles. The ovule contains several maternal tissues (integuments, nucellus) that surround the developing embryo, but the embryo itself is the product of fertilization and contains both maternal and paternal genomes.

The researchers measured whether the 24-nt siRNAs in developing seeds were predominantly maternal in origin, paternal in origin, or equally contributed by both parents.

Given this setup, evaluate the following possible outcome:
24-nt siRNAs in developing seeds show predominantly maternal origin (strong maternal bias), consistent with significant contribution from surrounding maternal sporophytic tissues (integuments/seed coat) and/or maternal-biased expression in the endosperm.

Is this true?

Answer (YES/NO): YES